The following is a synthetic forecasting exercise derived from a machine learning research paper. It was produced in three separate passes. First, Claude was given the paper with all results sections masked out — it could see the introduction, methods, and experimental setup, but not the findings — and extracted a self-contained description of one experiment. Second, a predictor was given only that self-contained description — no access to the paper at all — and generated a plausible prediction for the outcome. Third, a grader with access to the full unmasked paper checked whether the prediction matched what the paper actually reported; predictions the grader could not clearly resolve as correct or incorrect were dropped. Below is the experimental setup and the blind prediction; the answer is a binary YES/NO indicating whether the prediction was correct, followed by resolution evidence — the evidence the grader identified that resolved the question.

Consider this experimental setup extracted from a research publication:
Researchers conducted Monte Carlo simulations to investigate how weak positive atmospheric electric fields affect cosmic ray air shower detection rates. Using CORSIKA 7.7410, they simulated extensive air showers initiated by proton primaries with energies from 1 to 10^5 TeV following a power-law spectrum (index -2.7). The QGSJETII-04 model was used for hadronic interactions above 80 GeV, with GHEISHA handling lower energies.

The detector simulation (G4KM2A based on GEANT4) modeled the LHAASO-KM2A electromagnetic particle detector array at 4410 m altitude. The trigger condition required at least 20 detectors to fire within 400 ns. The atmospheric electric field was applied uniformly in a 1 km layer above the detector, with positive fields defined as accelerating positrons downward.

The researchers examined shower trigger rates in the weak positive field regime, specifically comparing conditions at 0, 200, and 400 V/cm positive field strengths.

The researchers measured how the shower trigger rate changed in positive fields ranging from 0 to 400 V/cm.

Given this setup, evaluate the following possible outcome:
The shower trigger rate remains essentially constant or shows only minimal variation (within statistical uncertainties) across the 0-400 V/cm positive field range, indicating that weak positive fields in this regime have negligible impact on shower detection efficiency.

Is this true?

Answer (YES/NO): NO